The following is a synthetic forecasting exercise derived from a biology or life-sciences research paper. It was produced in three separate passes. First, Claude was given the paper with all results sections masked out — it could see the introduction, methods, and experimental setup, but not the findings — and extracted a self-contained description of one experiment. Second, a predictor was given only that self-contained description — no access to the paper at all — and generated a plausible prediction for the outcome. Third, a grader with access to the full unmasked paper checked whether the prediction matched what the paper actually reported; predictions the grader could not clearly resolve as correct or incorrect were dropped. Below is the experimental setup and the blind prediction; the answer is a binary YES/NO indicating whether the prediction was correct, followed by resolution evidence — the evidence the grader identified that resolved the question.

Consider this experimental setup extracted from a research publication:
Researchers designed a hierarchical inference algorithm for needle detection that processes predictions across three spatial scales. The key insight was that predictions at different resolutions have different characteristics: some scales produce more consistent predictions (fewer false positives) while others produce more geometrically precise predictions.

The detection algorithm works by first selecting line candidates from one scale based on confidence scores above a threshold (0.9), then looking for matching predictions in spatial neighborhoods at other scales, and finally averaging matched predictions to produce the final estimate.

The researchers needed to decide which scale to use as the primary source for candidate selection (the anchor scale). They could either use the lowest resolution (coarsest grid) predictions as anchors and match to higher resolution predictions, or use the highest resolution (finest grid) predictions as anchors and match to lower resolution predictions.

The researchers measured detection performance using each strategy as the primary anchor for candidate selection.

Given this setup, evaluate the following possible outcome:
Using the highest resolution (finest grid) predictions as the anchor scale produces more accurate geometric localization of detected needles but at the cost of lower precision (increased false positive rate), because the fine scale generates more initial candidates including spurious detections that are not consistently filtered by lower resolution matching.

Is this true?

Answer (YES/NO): YES